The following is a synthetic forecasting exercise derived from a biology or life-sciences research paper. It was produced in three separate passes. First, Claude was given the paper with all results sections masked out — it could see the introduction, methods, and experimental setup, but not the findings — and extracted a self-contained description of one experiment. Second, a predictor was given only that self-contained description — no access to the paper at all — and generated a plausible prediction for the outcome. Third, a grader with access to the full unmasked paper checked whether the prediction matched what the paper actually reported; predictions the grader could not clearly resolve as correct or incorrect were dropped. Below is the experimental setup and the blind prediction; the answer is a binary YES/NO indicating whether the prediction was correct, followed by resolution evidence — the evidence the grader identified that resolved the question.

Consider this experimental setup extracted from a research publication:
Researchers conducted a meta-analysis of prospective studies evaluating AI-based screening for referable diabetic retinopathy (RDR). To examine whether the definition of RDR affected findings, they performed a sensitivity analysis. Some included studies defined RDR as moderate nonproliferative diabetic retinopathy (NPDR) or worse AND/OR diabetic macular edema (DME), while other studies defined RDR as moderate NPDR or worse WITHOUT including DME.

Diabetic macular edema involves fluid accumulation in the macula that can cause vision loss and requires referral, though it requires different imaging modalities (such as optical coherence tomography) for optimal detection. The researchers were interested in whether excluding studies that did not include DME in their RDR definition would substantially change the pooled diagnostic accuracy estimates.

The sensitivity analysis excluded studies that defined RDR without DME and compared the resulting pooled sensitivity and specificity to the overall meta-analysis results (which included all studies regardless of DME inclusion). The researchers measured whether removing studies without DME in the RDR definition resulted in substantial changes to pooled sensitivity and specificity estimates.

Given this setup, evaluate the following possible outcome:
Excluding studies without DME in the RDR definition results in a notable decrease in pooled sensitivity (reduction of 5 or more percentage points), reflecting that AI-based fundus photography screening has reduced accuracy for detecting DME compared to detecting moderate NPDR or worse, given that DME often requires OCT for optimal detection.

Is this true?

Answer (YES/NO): NO